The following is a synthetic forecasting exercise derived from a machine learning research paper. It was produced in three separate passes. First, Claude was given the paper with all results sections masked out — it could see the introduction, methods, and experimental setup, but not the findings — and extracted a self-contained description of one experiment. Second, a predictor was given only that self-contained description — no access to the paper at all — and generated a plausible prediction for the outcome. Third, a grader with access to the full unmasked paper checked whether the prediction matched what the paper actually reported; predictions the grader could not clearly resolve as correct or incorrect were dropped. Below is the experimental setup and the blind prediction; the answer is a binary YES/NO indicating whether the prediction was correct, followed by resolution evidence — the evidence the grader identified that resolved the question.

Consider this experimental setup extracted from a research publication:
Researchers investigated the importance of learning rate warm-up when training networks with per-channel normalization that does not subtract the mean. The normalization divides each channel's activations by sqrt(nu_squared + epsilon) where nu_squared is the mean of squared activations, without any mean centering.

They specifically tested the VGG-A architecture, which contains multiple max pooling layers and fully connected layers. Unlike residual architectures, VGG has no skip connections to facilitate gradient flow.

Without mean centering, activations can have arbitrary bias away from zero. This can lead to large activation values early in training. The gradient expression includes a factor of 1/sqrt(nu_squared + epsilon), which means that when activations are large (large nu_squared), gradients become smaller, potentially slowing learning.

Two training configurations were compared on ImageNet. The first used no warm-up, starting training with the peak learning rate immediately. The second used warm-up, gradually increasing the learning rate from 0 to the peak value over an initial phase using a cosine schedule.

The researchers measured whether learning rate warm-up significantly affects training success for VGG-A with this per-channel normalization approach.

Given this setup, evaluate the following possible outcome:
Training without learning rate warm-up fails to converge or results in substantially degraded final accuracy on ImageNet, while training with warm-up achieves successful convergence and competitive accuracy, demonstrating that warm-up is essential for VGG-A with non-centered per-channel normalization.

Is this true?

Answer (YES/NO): YES